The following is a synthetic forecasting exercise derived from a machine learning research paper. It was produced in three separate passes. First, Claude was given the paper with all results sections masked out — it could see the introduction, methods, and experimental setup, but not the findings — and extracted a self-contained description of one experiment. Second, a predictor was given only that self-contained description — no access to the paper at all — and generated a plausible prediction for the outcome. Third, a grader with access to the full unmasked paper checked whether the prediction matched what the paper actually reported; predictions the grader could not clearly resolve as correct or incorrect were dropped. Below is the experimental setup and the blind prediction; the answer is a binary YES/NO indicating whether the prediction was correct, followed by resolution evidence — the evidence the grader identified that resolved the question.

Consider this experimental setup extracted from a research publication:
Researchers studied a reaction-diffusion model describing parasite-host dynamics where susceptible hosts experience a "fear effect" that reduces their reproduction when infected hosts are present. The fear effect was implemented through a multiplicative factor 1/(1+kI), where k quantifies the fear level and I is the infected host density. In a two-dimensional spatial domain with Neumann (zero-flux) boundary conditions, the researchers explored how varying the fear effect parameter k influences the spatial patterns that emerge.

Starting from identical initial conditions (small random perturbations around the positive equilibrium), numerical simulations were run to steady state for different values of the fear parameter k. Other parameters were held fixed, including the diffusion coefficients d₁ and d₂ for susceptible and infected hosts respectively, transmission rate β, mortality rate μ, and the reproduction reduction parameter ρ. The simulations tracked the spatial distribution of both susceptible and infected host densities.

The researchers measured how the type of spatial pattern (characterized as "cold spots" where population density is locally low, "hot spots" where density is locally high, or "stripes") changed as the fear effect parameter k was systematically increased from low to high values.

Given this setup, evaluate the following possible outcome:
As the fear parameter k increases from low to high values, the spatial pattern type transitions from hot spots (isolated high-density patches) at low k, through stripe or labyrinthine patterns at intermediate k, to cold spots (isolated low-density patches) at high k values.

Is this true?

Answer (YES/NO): NO